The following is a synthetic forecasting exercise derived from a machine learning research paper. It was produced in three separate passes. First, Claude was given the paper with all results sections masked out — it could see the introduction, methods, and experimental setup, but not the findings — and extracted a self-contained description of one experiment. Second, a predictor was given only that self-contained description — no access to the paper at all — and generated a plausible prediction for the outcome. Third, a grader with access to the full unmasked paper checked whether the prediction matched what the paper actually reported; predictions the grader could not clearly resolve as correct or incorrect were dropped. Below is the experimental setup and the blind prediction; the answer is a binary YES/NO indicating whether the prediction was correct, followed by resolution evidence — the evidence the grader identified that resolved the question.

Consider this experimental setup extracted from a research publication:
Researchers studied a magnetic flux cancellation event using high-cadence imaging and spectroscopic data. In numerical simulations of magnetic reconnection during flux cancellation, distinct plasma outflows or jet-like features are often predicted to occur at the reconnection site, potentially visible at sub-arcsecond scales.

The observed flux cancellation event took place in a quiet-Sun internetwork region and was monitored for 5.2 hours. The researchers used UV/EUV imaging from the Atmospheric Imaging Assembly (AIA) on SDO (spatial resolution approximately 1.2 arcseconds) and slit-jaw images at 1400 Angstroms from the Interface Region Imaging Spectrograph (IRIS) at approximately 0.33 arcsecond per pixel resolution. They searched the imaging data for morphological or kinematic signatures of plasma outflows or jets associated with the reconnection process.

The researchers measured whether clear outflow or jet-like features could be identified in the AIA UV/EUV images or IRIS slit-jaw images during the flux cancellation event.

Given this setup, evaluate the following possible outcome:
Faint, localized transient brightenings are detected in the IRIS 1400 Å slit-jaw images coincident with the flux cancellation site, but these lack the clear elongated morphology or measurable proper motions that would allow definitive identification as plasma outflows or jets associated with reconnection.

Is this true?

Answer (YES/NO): NO